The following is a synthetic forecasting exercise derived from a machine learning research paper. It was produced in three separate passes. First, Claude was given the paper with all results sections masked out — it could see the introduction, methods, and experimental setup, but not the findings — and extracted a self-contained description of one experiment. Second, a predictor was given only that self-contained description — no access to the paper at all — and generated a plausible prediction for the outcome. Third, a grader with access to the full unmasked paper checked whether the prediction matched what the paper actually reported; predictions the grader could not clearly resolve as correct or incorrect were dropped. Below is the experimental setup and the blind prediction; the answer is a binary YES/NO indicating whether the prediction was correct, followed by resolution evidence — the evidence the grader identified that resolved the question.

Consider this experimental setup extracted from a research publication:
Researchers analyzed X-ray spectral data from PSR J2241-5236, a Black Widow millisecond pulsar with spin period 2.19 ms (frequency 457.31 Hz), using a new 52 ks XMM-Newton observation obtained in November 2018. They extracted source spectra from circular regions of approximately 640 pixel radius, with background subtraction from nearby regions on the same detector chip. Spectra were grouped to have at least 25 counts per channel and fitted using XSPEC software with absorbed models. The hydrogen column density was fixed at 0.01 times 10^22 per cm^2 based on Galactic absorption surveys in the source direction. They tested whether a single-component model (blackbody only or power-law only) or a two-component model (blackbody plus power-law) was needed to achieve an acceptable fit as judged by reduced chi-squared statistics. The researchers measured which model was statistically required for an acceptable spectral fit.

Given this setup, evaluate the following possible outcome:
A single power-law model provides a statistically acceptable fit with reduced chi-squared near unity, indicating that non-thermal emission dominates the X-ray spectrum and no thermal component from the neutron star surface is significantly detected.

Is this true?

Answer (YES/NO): NO